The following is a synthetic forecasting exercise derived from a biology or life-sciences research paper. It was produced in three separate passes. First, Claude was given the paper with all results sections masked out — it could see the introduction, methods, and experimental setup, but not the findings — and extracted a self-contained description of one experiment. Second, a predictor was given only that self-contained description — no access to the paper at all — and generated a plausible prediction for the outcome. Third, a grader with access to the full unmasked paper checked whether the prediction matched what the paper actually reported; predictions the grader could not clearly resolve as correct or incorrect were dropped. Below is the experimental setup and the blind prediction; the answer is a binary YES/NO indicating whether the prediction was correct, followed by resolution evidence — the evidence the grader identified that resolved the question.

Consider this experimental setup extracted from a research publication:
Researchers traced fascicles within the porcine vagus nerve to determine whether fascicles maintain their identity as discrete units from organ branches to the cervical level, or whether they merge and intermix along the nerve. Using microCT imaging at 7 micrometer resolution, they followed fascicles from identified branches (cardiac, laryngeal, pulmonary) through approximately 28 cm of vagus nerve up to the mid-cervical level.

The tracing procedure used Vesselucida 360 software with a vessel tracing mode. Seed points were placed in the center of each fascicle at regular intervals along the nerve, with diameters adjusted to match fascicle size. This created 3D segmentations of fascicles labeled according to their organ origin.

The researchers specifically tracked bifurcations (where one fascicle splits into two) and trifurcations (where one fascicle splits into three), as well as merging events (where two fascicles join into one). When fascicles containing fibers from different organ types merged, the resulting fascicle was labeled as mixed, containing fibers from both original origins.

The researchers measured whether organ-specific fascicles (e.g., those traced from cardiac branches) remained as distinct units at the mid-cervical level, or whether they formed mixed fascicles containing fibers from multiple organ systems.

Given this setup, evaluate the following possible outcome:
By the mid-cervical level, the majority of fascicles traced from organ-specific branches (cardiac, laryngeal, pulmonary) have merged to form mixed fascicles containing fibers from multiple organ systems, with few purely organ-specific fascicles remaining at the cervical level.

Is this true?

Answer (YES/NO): NO